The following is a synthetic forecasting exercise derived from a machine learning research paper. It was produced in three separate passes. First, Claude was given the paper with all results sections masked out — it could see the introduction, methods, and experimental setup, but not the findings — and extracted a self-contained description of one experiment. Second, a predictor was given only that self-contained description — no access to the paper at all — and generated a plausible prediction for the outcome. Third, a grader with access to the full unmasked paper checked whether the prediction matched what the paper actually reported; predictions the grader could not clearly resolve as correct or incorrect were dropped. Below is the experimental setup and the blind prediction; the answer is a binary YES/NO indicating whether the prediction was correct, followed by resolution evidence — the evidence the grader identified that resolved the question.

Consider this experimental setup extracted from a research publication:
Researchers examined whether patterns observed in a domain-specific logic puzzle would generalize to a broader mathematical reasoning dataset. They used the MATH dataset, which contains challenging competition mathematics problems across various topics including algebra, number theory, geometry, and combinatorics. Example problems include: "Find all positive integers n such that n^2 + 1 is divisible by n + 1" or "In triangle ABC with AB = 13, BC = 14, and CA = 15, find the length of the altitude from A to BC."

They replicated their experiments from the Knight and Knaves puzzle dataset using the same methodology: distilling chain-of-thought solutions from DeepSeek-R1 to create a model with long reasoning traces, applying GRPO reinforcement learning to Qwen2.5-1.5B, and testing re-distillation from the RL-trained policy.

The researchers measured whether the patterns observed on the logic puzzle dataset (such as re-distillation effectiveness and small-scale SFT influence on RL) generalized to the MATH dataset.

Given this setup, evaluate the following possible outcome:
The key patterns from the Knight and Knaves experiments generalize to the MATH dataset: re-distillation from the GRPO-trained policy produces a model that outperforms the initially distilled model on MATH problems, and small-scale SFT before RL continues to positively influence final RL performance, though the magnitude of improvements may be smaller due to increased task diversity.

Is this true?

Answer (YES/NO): NO